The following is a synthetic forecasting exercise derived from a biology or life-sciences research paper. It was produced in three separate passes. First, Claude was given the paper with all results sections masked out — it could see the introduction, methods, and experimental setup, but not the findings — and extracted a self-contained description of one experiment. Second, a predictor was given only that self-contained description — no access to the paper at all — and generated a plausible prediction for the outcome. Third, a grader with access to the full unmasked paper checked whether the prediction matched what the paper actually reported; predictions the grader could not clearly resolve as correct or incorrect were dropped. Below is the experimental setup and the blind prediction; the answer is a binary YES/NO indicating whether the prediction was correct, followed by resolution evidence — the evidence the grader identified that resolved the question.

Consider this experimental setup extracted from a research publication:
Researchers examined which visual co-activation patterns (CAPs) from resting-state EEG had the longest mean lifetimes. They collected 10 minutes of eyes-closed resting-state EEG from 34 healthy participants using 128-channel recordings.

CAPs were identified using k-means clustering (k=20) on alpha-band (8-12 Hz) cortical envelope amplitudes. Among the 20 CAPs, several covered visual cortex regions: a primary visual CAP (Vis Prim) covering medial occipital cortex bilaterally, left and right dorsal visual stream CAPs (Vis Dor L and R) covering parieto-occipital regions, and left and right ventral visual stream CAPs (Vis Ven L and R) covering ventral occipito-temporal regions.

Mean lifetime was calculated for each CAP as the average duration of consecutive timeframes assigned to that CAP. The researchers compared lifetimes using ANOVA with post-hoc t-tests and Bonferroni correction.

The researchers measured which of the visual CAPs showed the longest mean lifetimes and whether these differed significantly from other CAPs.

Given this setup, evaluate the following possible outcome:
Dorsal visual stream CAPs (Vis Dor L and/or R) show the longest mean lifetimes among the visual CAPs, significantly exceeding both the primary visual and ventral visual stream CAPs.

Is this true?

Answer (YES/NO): NO